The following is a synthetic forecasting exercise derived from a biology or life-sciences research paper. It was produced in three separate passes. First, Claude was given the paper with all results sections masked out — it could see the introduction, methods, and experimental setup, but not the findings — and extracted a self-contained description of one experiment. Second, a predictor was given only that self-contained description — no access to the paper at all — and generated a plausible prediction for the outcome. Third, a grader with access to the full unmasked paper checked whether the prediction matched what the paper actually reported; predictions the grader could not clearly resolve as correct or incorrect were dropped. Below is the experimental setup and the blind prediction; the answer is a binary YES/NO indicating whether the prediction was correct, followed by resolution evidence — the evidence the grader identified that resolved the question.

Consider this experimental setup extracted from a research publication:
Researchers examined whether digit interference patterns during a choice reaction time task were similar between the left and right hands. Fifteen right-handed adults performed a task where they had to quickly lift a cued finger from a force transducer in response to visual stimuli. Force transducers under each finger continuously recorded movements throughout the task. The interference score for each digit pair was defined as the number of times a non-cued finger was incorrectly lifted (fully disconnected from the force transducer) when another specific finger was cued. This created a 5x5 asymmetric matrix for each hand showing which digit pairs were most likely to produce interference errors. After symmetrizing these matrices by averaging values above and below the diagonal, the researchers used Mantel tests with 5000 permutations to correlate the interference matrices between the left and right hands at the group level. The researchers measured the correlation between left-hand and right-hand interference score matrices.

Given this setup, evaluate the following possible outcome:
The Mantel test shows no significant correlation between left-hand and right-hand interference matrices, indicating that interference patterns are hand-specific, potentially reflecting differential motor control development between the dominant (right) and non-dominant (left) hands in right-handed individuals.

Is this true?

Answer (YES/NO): NO